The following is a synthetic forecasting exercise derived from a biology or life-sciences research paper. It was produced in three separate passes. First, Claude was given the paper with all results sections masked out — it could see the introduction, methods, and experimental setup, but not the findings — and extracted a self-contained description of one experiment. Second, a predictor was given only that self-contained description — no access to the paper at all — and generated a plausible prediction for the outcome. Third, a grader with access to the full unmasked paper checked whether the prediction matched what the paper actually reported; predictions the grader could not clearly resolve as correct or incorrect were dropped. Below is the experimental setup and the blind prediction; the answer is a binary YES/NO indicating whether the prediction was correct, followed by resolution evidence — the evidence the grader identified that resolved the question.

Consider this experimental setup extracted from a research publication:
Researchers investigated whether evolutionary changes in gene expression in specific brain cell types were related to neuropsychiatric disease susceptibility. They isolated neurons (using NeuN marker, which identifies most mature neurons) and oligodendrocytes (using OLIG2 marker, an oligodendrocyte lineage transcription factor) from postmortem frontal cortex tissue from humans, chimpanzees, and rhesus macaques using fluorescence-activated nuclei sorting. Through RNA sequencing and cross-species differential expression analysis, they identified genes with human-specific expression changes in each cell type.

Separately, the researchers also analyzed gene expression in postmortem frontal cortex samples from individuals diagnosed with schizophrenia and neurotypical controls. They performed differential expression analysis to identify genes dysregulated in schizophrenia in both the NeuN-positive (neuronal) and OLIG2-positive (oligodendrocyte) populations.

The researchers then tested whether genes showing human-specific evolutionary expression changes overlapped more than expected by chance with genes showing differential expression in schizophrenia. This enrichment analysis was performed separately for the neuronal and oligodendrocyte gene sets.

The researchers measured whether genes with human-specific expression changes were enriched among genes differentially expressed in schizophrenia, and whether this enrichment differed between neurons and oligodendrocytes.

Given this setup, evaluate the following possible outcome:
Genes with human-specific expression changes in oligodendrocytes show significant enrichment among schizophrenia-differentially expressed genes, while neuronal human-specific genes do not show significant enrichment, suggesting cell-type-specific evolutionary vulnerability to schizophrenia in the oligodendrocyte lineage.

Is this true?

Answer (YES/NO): YES